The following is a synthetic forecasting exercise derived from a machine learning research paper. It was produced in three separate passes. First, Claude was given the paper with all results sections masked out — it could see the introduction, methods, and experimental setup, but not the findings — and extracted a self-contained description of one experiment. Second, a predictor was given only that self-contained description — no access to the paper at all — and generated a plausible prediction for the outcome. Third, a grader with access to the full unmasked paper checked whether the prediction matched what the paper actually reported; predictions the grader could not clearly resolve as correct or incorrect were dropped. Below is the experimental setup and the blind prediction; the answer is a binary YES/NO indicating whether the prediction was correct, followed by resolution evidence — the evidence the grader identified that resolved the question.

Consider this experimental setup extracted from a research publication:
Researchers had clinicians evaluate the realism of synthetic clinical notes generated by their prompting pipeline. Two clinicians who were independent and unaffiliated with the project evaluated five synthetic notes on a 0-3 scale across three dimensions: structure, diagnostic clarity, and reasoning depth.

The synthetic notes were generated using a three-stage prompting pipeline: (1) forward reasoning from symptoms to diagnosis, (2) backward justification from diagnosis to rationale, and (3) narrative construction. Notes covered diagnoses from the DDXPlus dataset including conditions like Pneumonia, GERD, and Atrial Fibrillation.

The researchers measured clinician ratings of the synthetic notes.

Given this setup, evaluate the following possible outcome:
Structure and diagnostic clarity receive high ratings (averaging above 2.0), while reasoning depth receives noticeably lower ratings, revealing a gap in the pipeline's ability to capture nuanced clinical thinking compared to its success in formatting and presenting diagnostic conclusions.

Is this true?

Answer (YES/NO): NO